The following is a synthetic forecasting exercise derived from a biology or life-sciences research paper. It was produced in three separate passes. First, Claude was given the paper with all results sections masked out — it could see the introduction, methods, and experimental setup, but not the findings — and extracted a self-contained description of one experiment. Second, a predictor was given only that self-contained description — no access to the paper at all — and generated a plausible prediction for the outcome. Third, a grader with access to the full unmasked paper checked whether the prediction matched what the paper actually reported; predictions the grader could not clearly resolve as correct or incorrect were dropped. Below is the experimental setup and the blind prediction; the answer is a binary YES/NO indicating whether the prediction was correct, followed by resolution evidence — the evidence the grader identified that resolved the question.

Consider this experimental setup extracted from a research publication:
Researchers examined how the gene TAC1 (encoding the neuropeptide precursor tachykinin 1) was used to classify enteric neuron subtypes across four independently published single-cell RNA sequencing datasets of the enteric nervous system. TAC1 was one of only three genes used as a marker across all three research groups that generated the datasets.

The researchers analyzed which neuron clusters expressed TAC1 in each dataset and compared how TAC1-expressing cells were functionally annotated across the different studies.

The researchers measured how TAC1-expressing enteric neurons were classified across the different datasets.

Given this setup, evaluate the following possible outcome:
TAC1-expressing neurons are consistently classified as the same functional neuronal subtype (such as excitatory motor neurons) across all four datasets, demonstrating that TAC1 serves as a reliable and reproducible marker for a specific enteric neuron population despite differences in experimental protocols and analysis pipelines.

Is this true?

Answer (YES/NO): NO